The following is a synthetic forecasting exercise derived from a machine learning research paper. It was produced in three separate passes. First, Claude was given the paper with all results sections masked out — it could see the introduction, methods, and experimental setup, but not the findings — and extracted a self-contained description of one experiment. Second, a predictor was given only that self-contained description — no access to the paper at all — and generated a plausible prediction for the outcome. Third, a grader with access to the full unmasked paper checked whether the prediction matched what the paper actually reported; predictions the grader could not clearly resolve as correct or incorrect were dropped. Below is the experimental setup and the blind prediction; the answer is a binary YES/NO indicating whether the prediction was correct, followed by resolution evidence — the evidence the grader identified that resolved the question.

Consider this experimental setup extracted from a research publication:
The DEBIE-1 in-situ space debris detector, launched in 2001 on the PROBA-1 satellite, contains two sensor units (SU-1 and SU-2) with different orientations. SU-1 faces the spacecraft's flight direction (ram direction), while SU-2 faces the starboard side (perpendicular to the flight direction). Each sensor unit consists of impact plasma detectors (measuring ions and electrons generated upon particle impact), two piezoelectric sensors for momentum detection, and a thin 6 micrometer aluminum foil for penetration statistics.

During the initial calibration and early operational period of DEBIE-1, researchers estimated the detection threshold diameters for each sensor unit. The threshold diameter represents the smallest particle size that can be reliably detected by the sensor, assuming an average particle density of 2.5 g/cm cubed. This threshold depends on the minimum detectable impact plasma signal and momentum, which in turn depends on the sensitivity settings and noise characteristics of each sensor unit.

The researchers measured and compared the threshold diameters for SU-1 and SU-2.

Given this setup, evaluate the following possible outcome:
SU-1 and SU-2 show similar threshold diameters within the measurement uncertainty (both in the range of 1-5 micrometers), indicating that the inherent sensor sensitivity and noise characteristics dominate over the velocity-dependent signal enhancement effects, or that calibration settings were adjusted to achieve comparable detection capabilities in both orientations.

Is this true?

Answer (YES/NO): NO